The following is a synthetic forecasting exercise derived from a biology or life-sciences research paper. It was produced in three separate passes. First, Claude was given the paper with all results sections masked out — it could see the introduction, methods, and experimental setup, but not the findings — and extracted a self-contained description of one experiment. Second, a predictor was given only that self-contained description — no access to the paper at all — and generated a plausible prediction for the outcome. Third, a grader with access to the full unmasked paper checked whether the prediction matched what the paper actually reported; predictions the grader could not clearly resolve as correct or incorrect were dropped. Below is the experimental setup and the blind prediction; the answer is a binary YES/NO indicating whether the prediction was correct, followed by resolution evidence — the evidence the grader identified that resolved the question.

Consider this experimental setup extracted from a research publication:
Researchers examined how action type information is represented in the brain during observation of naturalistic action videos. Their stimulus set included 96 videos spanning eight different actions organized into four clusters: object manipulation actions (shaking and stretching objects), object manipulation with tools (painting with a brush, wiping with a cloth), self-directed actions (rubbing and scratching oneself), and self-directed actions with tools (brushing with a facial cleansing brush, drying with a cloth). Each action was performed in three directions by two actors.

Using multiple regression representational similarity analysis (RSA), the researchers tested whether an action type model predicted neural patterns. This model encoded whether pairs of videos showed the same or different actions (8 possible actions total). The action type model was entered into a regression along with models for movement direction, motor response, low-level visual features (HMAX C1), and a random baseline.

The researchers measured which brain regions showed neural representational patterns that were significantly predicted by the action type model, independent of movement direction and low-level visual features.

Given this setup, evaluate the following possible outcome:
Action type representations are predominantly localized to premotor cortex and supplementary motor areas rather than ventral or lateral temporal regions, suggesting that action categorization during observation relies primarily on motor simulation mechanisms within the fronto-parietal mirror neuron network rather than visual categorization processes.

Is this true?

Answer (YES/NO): NO